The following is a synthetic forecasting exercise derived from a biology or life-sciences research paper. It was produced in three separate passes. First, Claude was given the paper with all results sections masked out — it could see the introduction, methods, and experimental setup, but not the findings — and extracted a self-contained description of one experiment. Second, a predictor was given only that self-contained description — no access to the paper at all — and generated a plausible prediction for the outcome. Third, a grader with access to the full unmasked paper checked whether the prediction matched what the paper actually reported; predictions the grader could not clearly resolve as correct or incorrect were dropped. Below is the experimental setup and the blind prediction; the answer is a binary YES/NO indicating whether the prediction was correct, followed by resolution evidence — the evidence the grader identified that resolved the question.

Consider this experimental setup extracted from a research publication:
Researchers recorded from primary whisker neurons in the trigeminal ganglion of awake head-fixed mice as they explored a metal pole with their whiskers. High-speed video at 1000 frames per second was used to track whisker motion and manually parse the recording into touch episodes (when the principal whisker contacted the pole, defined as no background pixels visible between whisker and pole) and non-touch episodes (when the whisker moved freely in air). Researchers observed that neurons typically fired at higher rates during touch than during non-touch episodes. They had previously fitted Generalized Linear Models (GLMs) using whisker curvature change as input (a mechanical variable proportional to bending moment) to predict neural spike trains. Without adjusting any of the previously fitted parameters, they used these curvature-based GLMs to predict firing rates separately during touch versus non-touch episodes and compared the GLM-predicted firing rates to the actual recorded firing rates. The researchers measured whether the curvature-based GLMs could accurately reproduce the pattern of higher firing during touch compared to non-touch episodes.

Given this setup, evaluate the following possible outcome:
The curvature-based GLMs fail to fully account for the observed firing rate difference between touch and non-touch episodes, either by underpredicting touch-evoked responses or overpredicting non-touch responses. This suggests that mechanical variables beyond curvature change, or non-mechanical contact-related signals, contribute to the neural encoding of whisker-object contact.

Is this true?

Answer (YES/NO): NO